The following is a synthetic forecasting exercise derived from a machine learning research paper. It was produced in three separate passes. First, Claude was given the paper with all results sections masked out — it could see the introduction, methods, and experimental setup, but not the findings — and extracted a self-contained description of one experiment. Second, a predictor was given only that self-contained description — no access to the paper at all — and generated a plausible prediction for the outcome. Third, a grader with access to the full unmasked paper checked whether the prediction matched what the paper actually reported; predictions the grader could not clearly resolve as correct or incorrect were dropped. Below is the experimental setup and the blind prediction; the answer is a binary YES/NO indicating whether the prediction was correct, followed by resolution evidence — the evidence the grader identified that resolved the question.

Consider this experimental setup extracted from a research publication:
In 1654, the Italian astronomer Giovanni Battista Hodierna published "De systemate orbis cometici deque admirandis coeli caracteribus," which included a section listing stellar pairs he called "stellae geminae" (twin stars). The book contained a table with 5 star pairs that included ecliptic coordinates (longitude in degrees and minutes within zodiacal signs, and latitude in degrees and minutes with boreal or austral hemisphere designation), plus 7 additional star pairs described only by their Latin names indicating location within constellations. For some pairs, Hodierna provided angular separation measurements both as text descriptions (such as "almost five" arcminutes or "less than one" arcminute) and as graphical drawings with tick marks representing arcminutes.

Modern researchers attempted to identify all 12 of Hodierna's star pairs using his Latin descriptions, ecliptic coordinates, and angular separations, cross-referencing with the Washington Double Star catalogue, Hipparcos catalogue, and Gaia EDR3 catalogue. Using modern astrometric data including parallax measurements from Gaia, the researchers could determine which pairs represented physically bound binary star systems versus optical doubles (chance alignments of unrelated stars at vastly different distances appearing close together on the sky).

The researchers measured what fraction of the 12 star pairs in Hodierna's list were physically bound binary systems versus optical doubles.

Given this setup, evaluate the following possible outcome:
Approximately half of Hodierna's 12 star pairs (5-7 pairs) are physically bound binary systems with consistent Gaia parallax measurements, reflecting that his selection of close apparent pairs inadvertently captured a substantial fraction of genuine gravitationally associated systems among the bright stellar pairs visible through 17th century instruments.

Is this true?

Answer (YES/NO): NO